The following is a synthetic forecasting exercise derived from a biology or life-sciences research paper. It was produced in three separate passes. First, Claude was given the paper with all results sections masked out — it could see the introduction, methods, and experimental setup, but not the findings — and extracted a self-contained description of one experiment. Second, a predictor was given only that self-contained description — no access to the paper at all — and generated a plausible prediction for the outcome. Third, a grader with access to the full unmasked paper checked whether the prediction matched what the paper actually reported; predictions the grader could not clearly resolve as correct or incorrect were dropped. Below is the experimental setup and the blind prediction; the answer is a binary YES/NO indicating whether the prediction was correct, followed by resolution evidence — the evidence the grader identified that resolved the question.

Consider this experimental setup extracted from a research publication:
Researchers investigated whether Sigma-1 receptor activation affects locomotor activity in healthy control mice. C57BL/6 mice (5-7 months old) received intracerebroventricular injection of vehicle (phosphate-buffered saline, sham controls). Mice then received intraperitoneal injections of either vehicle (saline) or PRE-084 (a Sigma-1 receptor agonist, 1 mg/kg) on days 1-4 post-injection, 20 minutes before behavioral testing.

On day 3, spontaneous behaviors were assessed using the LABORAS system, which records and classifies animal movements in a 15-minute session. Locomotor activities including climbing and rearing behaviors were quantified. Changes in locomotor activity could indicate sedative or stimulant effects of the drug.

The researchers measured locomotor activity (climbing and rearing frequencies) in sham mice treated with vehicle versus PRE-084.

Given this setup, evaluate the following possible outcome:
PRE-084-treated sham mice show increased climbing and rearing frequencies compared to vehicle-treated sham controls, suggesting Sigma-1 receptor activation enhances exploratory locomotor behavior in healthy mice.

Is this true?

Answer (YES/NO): NO